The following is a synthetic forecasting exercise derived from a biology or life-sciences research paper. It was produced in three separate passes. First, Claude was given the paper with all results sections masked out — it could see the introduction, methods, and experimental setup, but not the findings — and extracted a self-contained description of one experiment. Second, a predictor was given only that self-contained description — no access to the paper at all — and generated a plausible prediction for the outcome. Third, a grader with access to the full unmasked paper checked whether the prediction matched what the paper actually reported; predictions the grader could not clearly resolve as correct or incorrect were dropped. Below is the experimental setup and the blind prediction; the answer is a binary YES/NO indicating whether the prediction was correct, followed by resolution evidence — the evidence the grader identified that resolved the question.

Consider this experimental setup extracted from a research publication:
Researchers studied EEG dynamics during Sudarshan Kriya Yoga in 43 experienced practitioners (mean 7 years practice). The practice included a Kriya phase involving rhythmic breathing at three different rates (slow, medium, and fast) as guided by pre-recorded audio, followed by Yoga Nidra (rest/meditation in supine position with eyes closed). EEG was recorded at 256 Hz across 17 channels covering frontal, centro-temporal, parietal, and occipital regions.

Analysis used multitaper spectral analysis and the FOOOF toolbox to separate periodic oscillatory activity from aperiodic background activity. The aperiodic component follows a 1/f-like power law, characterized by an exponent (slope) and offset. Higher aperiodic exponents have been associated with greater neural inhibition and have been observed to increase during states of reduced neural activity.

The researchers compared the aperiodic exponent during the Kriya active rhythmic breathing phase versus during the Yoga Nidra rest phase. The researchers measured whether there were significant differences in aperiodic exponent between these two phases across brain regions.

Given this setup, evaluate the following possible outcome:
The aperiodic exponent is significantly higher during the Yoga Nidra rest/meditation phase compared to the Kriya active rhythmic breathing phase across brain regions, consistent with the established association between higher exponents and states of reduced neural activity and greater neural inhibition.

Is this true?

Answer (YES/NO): NO